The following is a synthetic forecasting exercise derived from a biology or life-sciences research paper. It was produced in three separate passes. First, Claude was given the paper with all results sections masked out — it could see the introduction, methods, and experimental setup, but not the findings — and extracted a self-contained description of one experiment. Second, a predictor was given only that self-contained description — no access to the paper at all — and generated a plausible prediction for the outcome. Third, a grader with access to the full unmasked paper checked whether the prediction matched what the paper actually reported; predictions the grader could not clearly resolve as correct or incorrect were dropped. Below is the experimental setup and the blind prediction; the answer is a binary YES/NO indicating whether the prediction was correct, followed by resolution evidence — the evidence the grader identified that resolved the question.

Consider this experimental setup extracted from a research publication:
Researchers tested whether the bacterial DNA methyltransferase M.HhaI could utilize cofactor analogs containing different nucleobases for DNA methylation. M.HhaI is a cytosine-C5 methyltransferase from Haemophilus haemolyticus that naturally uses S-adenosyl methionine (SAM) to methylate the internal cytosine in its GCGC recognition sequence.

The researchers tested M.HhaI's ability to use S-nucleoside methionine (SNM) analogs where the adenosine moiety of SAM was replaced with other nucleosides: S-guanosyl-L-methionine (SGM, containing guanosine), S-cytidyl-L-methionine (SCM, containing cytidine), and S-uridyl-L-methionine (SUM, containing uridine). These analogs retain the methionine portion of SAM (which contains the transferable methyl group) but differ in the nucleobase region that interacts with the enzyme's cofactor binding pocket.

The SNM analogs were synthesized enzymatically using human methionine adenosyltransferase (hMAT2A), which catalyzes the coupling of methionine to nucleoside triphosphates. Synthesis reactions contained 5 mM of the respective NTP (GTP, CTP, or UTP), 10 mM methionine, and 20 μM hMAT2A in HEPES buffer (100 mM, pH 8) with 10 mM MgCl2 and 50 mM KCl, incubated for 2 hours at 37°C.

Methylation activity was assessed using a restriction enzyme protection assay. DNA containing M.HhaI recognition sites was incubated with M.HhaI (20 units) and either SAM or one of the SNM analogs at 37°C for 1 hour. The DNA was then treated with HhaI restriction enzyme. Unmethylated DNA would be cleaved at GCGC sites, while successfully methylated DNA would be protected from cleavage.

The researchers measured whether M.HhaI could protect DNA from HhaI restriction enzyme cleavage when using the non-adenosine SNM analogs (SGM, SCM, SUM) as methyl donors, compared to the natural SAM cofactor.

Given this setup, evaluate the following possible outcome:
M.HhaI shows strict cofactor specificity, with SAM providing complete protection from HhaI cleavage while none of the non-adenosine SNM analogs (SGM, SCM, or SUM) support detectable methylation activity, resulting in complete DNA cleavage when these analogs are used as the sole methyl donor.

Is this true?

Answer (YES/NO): NO